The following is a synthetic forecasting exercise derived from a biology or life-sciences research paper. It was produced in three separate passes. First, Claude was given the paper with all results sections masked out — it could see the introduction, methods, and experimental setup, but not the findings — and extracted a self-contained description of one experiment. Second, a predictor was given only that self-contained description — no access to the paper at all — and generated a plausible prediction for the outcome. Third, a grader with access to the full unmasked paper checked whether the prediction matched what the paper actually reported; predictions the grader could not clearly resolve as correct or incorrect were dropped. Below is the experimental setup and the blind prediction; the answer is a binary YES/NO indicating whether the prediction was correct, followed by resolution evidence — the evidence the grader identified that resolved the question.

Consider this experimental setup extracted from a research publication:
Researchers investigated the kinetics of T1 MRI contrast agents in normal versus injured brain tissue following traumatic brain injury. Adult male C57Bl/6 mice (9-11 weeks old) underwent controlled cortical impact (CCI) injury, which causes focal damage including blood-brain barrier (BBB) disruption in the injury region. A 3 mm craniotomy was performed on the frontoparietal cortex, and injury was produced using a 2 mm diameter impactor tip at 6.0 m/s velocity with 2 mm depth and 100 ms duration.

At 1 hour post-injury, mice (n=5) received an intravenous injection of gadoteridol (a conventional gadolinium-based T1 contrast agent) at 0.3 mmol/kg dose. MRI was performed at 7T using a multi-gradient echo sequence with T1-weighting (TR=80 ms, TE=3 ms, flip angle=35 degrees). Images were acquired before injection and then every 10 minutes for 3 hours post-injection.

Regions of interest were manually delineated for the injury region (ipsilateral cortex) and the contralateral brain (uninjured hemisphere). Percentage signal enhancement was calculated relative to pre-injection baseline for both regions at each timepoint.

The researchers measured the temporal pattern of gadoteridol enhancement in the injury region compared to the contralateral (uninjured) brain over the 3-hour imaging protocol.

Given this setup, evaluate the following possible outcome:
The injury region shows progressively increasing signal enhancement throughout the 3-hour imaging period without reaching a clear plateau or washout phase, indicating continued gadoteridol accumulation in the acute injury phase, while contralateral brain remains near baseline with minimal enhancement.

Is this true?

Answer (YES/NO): NO